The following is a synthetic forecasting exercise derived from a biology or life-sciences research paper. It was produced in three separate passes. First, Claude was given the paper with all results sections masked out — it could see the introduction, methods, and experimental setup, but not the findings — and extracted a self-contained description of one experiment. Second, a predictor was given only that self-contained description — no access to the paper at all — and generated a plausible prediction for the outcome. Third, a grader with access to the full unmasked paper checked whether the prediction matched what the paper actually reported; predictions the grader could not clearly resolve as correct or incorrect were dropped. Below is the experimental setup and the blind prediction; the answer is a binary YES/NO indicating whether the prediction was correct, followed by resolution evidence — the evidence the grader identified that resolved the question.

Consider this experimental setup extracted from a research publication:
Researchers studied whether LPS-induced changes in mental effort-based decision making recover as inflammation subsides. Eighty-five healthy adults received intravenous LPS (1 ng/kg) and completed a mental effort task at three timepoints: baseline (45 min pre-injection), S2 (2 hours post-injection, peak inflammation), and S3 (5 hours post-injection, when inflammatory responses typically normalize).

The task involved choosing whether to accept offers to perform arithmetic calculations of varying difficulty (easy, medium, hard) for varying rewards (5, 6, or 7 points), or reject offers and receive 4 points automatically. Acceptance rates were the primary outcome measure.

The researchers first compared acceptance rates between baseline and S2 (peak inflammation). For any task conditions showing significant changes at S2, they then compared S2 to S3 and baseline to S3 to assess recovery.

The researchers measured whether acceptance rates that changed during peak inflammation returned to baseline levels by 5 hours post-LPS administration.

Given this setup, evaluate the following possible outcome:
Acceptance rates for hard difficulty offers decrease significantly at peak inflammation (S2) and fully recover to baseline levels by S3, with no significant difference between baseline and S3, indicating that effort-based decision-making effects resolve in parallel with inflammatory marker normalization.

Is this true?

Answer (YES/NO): NO